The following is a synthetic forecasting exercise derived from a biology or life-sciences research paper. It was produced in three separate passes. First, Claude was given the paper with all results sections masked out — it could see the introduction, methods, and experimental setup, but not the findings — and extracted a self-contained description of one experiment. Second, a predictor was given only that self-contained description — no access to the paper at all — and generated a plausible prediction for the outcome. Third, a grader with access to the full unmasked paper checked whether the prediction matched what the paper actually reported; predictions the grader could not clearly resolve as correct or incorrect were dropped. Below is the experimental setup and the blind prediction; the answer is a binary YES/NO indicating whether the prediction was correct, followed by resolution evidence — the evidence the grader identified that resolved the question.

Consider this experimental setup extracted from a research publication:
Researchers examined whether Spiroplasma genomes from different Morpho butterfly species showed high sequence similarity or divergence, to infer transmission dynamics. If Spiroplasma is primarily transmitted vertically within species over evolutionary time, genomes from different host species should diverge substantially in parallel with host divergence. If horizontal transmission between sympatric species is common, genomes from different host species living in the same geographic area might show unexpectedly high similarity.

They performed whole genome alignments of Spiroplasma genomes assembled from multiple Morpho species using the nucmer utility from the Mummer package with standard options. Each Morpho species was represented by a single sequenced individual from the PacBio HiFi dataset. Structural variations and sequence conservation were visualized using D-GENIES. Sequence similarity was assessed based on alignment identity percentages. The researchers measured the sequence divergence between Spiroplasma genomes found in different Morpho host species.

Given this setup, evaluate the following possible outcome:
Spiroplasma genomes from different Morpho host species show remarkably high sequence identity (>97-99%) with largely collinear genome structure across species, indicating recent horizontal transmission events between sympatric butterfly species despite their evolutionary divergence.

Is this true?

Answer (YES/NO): NO